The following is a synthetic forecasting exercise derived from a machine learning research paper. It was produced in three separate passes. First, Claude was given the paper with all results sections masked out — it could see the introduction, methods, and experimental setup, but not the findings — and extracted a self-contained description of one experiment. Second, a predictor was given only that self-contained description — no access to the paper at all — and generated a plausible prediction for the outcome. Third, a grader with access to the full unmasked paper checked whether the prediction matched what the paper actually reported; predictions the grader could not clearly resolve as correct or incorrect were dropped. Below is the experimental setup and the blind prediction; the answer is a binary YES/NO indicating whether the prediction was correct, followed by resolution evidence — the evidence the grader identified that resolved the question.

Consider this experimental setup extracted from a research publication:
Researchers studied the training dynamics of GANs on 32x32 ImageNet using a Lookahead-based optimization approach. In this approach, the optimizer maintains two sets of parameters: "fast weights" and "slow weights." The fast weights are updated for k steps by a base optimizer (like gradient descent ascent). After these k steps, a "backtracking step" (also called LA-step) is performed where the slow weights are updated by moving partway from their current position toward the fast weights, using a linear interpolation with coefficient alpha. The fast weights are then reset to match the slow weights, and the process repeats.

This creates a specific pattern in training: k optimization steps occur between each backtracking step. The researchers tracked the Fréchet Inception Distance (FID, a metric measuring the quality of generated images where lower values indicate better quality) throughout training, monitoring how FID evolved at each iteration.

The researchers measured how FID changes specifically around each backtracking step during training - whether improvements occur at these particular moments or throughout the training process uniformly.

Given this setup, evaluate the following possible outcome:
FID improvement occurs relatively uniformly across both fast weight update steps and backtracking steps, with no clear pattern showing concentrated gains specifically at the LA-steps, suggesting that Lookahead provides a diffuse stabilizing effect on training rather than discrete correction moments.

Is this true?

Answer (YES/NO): NO